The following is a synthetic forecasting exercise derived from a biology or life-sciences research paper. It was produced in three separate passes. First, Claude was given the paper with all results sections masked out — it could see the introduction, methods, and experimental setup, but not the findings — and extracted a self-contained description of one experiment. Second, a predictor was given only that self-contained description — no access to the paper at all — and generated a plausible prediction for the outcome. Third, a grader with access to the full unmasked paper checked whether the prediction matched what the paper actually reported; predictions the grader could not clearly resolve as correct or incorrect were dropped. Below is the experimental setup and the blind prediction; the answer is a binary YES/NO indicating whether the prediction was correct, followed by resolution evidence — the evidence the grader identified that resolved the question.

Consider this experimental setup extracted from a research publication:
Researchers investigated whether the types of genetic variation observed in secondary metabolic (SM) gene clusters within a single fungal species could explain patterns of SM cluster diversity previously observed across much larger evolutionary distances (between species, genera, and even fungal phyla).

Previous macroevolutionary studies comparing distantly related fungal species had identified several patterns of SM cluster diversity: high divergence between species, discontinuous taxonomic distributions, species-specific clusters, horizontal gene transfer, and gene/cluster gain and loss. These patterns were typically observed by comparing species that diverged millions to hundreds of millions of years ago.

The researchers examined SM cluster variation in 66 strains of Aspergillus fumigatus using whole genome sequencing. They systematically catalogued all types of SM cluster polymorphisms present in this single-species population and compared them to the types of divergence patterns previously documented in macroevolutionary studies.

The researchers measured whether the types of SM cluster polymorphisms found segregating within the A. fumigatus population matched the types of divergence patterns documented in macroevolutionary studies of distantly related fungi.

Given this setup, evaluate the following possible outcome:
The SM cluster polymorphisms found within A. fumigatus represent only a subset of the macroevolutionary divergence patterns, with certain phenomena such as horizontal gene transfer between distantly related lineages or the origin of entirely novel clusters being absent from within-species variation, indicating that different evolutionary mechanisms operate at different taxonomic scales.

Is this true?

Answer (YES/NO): NO